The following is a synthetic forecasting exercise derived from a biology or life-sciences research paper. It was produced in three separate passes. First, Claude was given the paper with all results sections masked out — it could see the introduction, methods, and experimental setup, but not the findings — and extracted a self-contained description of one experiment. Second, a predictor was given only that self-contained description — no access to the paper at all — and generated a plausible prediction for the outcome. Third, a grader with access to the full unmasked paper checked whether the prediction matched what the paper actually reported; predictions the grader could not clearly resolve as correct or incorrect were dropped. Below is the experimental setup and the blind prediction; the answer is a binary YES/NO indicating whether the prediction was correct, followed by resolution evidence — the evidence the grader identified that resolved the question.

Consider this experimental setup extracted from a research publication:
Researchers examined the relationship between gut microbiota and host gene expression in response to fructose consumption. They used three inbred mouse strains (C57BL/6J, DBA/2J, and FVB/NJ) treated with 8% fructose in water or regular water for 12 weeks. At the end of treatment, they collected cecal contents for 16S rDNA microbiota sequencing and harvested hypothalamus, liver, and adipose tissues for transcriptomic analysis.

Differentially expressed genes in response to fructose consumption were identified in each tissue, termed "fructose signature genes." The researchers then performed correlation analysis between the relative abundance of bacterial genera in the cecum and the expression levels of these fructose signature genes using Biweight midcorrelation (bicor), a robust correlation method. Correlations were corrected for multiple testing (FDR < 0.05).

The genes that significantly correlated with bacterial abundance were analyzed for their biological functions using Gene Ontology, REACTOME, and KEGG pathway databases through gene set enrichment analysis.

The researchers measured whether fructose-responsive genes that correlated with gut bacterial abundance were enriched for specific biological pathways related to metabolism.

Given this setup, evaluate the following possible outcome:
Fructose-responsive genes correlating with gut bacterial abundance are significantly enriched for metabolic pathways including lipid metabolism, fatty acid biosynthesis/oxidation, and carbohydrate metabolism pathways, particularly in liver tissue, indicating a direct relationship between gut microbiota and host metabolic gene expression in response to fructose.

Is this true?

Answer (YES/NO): NO